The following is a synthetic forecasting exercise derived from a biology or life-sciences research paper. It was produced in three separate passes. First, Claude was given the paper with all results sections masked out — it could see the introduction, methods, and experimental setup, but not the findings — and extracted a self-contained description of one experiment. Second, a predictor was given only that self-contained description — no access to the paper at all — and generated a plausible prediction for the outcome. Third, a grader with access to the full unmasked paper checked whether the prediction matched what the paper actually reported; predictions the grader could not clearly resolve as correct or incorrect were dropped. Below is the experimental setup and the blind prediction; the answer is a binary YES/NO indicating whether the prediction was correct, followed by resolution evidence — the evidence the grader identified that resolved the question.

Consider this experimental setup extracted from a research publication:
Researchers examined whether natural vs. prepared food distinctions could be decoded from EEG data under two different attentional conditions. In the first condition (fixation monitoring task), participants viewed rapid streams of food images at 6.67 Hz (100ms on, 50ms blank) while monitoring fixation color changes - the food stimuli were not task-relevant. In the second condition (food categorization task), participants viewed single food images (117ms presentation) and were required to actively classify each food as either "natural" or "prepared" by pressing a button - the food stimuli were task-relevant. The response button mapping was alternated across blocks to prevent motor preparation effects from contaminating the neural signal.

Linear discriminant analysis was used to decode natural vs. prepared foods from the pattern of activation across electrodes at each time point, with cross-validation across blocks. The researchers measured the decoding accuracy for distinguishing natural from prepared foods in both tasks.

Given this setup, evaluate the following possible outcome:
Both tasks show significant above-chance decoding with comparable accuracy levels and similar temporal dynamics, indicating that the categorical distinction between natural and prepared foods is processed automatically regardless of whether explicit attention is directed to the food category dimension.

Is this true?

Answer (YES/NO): NO